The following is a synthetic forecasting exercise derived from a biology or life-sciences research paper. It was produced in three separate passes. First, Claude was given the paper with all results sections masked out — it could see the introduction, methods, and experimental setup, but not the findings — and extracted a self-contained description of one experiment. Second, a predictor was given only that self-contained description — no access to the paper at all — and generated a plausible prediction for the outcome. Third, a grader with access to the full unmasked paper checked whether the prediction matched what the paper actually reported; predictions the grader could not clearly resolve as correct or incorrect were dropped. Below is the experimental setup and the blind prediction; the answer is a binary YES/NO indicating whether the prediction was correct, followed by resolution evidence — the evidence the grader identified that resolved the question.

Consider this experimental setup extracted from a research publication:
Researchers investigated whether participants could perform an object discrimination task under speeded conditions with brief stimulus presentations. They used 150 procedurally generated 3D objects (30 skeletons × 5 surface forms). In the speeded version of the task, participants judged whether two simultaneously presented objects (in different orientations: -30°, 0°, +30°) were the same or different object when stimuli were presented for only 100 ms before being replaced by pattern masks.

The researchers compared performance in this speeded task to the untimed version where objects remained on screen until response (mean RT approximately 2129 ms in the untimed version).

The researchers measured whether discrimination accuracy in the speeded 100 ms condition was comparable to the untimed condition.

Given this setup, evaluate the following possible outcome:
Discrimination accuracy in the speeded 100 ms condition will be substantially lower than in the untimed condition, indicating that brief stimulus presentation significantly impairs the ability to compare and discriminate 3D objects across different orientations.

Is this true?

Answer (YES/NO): NO